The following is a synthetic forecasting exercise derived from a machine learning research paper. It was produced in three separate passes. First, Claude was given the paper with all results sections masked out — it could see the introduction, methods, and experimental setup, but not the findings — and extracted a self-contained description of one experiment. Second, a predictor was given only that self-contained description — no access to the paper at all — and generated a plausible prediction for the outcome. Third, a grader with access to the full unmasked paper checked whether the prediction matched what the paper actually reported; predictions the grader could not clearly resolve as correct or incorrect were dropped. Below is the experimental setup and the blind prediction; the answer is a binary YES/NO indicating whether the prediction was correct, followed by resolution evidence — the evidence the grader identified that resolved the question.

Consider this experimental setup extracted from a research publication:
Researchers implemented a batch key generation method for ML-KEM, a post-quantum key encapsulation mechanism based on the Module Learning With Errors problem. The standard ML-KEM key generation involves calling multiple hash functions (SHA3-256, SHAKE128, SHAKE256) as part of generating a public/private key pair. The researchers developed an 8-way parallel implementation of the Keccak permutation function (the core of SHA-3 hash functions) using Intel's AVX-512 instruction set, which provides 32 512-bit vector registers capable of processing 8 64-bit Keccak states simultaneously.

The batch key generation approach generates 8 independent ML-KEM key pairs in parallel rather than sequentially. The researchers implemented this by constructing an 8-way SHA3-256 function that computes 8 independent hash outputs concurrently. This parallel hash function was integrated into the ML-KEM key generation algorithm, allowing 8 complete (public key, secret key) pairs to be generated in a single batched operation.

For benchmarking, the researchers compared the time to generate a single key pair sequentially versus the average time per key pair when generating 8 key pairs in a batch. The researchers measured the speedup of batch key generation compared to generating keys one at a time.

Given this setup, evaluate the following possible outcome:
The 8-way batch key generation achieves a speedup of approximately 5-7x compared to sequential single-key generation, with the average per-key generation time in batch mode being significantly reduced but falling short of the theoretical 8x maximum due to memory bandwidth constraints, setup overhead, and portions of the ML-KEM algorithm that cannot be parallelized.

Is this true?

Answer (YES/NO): NO